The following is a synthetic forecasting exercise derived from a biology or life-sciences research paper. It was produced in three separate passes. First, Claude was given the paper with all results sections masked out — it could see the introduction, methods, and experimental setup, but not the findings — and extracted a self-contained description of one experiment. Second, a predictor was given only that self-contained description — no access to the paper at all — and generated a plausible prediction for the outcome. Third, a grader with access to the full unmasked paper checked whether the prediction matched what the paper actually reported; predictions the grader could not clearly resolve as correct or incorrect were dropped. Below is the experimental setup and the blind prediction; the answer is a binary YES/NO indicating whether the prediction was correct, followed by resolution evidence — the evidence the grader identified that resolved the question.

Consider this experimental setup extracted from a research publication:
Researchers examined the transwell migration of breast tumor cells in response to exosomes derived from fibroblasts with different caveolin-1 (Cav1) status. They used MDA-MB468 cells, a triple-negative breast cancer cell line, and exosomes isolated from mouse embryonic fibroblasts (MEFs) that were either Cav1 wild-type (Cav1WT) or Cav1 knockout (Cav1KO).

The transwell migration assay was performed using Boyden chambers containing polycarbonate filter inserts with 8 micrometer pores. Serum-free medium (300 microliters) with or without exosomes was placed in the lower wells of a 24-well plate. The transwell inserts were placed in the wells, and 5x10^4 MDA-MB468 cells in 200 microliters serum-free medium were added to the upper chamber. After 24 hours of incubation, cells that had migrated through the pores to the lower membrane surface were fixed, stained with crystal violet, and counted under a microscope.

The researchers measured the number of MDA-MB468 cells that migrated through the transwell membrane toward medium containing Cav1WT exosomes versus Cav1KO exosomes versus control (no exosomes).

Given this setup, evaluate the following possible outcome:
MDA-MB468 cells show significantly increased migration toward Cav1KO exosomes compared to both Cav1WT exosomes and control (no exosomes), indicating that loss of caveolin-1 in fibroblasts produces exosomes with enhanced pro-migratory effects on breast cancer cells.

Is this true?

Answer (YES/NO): NO